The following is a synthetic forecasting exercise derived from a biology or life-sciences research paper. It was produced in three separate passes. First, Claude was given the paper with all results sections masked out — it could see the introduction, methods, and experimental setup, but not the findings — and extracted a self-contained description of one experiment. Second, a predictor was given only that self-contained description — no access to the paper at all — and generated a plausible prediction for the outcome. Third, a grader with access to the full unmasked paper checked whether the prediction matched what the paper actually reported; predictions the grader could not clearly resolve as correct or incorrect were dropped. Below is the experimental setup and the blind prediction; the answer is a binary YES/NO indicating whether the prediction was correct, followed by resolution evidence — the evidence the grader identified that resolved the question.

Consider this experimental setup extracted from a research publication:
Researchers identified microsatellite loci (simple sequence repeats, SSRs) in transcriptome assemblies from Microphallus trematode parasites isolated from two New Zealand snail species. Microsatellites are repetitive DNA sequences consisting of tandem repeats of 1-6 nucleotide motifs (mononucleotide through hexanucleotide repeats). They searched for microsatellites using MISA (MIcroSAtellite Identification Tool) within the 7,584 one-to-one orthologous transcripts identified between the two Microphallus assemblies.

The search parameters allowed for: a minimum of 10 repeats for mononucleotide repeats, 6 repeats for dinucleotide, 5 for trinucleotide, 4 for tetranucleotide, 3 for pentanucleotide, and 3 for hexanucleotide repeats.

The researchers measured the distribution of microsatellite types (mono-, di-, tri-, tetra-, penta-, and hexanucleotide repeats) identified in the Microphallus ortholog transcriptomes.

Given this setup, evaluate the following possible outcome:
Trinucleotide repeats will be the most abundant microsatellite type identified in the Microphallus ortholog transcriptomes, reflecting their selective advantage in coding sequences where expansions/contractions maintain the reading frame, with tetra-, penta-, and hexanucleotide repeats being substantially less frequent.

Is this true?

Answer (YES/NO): YES